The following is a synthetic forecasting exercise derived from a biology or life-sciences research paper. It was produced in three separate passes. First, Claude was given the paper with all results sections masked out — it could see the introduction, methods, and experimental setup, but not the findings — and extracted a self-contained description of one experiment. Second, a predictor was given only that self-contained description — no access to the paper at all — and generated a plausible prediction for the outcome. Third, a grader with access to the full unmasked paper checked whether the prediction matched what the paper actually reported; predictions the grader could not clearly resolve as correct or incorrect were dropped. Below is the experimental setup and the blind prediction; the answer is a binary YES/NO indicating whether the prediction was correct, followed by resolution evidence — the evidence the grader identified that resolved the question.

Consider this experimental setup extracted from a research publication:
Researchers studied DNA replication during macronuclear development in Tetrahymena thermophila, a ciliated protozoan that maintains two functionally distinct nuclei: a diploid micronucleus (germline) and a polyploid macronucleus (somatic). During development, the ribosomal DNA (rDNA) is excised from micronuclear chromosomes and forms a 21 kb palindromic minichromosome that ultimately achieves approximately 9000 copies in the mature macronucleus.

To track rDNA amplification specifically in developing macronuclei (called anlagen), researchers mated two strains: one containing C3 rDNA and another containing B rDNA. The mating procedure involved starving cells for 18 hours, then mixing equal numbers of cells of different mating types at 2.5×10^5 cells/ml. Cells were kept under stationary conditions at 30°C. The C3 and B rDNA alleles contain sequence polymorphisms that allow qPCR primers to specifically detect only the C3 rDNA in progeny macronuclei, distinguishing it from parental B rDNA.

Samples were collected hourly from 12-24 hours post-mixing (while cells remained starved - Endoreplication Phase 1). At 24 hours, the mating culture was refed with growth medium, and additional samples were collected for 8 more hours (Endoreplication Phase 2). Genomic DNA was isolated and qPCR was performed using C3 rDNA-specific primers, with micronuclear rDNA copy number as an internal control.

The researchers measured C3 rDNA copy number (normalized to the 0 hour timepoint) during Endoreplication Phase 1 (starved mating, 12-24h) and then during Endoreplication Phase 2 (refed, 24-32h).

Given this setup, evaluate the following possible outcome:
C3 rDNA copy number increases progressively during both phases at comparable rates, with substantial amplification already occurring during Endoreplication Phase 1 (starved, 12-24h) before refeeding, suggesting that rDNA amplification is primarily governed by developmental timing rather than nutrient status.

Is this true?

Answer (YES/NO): NO